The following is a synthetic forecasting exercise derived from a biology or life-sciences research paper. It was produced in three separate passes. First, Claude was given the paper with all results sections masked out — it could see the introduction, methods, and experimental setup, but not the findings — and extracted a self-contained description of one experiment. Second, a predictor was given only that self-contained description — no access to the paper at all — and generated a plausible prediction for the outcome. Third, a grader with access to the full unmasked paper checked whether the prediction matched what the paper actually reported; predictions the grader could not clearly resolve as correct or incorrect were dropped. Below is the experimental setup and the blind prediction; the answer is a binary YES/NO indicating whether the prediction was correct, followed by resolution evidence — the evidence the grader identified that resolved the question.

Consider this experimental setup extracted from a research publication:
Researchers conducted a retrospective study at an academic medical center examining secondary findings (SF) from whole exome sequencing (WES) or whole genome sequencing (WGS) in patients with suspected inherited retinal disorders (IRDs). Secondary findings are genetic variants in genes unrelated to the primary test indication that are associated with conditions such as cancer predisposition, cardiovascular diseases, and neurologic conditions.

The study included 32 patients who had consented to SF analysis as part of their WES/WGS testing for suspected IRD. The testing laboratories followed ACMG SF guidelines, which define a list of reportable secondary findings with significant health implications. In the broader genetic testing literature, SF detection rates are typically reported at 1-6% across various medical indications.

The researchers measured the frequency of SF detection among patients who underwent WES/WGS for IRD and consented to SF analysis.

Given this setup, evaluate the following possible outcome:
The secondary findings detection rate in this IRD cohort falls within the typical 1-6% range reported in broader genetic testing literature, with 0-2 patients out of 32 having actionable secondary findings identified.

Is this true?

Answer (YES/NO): NO